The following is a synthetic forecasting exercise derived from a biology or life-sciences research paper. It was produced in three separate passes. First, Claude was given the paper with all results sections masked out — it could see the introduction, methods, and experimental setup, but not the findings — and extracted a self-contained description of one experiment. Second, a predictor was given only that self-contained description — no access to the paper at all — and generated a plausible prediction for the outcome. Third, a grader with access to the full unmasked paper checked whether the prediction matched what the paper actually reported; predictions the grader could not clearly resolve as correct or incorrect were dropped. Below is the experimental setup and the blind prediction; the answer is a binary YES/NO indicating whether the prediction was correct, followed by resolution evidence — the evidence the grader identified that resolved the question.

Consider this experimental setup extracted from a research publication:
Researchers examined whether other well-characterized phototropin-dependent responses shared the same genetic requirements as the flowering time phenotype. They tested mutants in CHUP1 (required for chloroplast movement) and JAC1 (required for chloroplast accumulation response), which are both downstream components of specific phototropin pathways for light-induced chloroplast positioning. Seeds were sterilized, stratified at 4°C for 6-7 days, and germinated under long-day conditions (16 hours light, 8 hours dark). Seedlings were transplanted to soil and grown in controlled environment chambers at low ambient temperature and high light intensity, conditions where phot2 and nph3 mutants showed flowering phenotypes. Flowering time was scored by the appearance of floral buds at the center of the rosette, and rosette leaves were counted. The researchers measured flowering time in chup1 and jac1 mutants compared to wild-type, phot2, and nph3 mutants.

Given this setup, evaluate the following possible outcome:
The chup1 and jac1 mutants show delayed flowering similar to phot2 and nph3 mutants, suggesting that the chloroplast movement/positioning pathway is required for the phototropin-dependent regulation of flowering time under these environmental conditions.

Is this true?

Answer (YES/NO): NO